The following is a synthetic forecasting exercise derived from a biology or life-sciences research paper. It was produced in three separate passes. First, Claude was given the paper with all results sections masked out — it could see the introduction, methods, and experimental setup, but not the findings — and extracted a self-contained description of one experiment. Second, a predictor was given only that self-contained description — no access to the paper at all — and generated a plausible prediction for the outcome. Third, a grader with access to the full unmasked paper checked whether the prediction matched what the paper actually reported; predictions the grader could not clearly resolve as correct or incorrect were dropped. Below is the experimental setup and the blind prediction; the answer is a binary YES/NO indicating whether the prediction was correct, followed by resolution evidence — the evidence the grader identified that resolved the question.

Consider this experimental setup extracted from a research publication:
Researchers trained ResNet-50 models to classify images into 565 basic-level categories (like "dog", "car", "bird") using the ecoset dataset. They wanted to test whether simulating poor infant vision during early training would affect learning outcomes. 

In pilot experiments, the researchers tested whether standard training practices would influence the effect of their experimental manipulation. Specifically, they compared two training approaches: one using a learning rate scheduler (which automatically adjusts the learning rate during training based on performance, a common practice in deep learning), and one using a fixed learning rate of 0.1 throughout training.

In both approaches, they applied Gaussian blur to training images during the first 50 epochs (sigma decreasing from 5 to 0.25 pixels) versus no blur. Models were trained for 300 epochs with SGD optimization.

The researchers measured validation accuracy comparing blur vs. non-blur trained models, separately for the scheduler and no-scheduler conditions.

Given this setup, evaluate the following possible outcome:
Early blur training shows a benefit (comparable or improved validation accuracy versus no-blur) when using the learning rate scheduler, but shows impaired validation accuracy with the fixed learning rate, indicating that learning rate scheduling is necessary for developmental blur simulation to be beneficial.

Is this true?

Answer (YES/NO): NO